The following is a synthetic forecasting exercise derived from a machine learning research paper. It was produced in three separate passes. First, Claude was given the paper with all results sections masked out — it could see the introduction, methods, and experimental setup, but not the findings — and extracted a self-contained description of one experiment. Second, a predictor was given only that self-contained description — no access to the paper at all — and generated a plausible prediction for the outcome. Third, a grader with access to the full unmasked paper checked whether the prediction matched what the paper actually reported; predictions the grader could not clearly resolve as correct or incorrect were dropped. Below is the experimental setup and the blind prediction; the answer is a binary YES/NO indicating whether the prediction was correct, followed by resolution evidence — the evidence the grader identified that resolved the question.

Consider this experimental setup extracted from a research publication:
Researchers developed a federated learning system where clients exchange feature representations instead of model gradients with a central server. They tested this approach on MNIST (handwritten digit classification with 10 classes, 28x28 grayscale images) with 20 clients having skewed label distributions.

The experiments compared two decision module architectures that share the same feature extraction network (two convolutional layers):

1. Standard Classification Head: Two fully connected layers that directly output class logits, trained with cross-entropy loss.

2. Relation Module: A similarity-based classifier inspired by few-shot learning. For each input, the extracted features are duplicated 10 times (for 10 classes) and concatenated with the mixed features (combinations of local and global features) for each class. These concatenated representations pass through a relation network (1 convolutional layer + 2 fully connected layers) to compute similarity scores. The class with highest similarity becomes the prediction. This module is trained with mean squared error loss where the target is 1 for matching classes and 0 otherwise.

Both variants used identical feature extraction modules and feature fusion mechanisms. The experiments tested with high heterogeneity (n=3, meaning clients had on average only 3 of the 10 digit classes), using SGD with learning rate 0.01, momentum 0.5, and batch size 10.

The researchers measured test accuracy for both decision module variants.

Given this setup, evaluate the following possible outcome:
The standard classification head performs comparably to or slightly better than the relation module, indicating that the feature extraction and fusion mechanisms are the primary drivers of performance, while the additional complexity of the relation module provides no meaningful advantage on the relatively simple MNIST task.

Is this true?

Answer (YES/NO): NO